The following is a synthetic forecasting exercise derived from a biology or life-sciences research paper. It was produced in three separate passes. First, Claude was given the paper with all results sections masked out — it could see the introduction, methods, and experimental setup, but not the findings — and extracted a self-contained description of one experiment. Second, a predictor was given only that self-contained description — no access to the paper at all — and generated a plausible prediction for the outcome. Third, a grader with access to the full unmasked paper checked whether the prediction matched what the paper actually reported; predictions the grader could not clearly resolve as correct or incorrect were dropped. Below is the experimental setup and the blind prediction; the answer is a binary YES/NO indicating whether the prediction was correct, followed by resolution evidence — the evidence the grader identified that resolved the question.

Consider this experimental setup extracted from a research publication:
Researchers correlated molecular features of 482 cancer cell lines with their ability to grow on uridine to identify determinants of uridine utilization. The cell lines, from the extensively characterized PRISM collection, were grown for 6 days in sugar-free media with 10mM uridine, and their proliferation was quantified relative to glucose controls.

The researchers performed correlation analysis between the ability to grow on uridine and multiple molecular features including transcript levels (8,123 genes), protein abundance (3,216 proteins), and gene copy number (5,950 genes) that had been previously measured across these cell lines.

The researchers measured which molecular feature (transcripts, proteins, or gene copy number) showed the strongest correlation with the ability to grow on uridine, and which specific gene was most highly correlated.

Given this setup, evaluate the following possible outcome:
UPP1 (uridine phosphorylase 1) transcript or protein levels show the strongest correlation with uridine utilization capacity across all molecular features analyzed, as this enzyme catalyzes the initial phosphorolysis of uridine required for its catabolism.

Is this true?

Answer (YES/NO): YES